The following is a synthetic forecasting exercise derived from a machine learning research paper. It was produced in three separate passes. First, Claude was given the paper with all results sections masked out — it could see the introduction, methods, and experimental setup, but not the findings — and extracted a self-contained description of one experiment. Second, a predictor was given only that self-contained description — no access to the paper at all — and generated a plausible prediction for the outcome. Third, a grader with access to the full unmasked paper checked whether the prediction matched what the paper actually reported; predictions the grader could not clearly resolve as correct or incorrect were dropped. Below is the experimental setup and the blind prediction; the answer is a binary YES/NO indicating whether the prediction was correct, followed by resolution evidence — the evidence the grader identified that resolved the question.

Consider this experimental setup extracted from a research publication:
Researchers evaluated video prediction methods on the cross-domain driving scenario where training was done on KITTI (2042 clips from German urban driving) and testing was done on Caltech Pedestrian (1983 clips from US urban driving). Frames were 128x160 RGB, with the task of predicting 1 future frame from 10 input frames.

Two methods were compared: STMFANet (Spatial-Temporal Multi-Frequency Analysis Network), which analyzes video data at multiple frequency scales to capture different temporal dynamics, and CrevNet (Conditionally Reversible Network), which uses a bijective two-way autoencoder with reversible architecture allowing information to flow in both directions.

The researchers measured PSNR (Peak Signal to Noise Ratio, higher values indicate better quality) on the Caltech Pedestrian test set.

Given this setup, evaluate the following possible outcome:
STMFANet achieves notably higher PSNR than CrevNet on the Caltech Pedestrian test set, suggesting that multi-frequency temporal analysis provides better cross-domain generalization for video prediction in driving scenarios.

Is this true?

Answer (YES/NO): NO